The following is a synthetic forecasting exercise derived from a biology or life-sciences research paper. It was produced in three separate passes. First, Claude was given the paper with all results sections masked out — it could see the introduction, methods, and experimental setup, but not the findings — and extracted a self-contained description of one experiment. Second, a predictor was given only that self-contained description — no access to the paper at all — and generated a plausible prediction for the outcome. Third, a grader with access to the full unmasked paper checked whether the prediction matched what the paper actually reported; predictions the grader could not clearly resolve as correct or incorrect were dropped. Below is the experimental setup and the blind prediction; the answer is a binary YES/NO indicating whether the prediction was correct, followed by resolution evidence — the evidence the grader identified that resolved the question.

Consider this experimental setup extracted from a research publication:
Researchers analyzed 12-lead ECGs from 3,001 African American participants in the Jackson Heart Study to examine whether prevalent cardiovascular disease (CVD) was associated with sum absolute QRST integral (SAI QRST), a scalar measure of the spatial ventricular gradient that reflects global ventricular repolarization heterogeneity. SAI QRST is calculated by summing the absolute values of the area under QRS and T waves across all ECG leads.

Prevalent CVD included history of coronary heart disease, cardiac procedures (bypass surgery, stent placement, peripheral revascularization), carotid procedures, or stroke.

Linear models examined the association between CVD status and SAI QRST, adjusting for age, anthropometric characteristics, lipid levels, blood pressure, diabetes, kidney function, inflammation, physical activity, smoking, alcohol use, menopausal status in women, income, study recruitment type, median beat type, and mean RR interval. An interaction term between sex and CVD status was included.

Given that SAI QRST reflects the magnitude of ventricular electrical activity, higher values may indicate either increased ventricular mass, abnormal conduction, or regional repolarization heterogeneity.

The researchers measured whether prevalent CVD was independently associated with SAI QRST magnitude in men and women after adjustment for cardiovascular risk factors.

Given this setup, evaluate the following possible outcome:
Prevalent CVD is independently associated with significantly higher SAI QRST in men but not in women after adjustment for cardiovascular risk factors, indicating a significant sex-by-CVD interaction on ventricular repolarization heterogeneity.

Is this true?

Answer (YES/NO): NO